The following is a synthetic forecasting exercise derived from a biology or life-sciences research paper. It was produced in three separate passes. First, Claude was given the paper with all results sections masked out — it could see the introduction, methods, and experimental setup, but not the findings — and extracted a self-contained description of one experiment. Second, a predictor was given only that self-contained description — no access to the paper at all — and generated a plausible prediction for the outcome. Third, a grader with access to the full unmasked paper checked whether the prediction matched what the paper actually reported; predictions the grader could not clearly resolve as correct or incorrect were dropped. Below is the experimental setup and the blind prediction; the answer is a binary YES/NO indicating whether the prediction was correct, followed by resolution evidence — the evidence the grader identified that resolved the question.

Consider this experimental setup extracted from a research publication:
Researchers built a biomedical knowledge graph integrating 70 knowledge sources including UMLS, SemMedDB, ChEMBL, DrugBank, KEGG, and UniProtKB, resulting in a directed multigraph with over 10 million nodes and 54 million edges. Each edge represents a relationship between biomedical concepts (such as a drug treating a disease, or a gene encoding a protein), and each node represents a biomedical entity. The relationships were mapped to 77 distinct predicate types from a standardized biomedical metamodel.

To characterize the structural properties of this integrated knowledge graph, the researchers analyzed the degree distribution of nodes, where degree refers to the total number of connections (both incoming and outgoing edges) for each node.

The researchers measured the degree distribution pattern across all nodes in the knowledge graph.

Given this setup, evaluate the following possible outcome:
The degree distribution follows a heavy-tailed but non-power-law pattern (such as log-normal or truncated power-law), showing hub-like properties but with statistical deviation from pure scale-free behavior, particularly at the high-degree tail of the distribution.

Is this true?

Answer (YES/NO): NO